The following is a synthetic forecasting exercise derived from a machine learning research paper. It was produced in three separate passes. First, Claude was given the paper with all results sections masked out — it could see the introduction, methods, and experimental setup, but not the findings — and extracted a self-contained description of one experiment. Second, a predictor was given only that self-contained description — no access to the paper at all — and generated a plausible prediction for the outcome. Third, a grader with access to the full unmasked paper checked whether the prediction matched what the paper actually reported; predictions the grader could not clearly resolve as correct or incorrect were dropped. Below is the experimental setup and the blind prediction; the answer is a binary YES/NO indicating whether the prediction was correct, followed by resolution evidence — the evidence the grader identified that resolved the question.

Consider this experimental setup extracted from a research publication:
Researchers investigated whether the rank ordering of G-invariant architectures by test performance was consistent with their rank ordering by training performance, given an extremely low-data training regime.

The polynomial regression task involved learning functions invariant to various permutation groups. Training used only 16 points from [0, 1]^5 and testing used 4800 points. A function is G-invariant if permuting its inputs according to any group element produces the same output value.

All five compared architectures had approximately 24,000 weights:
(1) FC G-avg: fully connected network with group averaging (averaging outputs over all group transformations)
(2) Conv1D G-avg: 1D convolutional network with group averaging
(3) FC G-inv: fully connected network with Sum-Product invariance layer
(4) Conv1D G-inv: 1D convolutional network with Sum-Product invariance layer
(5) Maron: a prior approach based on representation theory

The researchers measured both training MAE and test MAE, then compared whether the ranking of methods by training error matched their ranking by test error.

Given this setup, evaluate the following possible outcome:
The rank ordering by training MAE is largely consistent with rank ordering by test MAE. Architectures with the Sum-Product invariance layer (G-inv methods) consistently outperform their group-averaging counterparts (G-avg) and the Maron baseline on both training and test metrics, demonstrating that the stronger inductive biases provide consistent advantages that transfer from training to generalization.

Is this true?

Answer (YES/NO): NO